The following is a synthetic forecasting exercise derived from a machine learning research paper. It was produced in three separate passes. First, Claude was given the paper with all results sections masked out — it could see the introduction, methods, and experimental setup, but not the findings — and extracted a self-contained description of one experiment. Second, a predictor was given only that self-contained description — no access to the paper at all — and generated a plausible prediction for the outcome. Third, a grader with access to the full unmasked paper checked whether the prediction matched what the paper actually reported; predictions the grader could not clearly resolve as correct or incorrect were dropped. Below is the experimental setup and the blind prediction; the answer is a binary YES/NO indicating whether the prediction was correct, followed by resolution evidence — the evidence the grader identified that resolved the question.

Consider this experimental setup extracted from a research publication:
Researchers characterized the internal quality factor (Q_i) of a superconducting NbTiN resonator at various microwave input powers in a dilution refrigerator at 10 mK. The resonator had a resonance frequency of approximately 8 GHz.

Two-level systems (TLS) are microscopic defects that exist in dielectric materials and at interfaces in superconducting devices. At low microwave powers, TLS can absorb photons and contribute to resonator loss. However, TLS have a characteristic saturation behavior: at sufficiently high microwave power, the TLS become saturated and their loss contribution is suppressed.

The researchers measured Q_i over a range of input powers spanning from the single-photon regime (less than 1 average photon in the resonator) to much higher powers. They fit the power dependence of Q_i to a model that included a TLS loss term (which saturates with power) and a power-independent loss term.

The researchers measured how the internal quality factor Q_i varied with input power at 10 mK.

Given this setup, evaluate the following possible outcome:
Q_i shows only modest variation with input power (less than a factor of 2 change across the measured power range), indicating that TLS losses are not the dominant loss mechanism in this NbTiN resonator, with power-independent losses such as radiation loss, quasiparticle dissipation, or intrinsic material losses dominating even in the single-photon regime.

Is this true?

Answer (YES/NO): YES